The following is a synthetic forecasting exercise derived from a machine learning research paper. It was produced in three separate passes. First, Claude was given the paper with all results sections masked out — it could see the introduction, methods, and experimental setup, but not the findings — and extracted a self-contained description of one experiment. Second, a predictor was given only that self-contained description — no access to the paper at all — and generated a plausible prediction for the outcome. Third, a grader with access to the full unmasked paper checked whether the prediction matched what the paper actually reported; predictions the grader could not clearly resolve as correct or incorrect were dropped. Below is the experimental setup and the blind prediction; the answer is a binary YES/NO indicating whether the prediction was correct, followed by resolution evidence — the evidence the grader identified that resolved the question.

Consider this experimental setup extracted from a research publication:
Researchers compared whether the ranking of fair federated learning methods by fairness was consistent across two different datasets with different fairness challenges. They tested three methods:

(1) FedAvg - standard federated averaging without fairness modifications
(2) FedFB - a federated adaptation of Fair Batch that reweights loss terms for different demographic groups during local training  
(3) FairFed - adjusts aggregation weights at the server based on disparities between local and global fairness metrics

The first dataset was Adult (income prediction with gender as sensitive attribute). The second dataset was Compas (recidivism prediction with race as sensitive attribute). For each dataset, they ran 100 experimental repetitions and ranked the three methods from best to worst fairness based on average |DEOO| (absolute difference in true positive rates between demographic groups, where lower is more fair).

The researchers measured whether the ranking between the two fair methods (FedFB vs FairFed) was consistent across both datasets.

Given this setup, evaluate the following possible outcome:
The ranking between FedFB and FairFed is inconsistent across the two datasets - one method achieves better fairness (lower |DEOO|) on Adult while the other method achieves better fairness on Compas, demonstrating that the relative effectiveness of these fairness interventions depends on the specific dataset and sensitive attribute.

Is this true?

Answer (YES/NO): YES